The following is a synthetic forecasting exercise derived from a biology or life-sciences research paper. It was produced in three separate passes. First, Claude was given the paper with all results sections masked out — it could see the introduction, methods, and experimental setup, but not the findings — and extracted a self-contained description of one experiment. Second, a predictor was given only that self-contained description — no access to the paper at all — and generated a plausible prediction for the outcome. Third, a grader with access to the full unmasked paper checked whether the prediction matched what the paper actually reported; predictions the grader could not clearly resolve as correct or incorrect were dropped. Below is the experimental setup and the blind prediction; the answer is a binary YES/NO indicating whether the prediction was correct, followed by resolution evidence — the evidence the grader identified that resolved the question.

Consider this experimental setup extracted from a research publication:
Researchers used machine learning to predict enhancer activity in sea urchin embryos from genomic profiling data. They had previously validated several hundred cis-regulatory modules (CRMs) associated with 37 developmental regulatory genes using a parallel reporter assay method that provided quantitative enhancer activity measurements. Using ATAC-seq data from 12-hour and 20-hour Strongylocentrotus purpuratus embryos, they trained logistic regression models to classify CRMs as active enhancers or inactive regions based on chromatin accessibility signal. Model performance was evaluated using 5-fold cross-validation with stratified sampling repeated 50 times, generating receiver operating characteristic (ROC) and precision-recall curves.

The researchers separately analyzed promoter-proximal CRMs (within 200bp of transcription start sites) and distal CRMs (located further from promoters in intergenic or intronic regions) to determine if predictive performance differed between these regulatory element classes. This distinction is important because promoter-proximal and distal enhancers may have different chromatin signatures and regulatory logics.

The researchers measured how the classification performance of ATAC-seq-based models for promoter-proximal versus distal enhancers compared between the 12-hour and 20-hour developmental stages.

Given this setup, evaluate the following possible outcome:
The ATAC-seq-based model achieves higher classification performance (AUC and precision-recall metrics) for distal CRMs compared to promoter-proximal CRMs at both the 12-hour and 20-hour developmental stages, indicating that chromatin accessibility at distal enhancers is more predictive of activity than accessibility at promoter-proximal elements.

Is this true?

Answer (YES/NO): NO